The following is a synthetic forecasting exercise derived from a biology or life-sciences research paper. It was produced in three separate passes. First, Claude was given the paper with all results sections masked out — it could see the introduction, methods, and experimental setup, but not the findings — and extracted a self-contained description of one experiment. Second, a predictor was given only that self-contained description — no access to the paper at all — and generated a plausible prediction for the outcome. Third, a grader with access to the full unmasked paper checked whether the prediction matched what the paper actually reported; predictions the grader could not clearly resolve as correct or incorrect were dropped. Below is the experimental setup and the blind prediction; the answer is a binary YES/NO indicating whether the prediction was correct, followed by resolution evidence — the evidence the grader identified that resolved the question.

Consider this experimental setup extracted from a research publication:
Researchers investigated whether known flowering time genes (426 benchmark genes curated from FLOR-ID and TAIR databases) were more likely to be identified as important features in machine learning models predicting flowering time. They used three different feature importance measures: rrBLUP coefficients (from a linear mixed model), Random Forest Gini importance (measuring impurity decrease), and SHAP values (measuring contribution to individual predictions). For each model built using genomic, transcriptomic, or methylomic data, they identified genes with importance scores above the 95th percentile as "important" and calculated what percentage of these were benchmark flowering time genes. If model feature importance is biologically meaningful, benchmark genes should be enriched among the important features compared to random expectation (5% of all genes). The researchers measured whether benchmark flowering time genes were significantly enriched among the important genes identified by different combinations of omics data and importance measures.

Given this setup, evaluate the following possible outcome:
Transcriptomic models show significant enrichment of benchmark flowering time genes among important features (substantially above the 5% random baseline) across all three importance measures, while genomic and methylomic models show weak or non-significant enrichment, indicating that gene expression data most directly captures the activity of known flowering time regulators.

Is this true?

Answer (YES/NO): NO